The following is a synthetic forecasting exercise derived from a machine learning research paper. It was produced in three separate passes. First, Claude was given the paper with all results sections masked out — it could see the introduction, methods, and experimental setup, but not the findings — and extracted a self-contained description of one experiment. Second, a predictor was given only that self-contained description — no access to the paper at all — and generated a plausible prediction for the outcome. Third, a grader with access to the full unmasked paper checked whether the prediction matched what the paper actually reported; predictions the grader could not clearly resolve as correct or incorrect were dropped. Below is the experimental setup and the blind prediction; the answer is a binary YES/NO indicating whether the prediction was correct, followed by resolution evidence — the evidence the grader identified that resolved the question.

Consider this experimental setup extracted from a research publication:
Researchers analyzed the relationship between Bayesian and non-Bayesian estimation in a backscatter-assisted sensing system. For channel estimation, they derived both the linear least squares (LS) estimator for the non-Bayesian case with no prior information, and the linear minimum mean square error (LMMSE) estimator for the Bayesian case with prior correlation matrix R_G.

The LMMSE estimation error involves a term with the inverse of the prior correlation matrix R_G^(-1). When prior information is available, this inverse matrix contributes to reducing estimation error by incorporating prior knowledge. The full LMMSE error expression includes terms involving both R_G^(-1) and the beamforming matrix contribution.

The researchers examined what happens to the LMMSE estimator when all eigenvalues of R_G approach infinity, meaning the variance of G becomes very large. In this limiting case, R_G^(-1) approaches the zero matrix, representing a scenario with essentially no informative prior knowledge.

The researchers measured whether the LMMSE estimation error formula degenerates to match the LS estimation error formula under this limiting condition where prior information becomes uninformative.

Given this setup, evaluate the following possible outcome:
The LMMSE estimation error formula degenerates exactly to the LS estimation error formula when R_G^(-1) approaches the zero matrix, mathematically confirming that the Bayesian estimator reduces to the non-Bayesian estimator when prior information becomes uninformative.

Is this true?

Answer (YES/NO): YES